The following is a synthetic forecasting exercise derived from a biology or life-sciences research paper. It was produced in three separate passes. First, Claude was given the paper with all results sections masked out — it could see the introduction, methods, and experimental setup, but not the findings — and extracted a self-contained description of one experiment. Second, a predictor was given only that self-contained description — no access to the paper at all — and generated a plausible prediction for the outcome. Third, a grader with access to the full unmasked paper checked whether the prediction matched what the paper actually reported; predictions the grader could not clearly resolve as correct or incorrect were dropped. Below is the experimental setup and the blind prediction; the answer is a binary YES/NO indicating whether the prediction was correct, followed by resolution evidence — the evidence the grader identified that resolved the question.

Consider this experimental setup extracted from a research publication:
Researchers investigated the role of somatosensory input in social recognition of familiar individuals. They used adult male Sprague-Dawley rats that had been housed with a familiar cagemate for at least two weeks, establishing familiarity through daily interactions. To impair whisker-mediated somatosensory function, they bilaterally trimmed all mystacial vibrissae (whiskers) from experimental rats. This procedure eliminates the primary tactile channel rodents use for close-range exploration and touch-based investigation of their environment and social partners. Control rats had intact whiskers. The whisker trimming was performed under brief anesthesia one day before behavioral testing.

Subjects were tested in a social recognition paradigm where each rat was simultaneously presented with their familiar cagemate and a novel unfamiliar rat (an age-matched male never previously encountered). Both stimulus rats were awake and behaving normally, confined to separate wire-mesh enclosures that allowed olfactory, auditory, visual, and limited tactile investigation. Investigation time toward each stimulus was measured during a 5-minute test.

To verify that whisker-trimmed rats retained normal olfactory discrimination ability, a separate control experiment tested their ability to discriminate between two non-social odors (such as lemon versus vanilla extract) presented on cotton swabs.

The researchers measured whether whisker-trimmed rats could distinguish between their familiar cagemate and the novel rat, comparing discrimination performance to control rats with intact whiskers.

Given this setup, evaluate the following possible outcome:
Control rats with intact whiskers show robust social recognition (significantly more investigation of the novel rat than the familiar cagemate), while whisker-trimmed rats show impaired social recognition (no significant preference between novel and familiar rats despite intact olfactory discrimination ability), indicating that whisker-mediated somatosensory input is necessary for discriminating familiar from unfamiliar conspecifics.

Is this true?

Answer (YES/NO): NO